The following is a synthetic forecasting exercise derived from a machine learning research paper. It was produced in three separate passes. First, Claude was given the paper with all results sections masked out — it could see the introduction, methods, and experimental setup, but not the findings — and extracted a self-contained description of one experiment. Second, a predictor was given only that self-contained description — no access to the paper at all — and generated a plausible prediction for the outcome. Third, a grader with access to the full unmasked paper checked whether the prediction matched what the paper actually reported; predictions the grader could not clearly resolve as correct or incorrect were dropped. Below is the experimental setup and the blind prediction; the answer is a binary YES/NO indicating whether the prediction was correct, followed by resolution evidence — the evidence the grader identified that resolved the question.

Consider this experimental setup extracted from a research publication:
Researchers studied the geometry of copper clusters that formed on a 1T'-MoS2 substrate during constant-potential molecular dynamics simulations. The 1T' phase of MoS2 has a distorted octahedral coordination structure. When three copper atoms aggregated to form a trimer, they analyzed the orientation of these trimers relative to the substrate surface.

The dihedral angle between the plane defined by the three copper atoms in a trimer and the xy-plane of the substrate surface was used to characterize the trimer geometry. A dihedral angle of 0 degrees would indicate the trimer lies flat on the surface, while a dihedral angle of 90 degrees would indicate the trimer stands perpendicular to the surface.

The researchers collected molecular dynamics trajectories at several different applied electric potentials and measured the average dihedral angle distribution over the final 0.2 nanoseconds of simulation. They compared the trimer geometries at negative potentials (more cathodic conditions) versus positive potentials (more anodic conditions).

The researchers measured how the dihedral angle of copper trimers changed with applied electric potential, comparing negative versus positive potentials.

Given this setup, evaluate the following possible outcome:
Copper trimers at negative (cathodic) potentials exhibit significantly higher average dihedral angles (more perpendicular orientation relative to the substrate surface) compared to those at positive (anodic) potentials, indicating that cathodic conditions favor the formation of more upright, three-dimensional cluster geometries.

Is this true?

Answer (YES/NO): YES